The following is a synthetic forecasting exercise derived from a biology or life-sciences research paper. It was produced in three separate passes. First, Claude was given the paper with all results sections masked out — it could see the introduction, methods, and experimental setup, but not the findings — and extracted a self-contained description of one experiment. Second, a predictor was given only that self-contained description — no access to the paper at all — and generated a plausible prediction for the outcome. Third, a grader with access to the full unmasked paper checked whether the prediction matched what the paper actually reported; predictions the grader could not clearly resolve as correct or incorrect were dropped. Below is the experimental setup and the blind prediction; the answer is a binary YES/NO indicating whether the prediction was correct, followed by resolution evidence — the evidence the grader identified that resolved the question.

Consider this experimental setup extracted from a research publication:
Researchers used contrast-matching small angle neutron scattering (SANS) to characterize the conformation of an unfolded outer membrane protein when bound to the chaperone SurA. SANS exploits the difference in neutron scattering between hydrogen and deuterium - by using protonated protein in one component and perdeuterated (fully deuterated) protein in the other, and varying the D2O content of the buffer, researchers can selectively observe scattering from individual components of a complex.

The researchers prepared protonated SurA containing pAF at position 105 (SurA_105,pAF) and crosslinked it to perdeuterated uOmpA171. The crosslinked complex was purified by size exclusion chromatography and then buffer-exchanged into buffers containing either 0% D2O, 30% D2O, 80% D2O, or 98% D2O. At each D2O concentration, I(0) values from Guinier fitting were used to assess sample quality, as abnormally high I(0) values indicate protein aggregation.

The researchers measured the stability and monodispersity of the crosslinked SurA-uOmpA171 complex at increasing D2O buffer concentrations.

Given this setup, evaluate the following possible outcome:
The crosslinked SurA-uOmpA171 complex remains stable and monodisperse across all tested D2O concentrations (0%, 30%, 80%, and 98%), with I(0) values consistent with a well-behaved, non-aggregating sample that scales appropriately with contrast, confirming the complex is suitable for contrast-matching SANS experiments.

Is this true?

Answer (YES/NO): NO